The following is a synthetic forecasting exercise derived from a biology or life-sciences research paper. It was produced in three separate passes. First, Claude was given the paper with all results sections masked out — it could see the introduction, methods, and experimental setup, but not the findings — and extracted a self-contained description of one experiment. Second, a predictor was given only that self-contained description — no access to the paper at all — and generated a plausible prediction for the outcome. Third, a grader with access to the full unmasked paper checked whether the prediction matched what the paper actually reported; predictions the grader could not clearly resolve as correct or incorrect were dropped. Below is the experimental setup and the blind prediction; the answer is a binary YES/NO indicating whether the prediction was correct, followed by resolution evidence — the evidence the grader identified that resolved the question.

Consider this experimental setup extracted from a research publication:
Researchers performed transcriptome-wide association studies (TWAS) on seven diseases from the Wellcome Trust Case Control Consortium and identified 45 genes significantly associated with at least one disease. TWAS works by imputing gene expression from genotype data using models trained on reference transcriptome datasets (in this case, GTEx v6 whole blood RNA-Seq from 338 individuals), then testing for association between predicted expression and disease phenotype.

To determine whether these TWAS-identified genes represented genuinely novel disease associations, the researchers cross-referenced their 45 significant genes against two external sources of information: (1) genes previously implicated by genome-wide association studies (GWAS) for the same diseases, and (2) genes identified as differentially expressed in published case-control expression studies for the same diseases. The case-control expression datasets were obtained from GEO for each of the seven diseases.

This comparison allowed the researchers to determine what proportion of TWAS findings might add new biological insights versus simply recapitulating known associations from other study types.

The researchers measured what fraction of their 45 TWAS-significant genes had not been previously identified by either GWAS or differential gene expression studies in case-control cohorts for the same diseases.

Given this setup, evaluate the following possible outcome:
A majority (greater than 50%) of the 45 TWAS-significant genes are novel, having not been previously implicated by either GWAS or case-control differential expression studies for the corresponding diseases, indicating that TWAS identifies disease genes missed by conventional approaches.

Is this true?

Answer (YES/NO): NO